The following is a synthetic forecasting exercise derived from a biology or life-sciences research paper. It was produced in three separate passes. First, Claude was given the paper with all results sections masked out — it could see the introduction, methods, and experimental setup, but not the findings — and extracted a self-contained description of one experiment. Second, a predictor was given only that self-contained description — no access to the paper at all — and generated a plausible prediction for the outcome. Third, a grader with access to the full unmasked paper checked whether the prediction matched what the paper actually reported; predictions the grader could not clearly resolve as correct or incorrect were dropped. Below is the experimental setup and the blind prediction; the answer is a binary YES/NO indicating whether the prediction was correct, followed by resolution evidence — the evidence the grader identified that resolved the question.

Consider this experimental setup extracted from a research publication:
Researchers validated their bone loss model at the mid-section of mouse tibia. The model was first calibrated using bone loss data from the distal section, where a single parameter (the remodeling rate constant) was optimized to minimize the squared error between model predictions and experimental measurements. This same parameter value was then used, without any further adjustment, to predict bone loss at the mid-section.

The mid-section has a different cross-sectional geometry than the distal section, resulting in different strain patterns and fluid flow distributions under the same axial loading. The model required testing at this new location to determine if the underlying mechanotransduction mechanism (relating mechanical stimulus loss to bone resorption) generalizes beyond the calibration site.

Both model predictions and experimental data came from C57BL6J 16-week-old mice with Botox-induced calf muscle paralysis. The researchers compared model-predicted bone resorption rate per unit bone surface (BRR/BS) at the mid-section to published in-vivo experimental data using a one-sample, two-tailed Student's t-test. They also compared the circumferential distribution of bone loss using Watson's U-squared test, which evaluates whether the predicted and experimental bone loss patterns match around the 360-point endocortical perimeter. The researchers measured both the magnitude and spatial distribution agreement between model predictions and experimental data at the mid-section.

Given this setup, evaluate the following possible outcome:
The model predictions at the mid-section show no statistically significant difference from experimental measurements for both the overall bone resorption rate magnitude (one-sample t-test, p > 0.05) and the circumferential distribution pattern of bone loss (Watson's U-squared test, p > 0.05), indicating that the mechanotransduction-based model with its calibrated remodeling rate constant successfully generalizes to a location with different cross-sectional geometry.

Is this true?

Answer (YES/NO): YES